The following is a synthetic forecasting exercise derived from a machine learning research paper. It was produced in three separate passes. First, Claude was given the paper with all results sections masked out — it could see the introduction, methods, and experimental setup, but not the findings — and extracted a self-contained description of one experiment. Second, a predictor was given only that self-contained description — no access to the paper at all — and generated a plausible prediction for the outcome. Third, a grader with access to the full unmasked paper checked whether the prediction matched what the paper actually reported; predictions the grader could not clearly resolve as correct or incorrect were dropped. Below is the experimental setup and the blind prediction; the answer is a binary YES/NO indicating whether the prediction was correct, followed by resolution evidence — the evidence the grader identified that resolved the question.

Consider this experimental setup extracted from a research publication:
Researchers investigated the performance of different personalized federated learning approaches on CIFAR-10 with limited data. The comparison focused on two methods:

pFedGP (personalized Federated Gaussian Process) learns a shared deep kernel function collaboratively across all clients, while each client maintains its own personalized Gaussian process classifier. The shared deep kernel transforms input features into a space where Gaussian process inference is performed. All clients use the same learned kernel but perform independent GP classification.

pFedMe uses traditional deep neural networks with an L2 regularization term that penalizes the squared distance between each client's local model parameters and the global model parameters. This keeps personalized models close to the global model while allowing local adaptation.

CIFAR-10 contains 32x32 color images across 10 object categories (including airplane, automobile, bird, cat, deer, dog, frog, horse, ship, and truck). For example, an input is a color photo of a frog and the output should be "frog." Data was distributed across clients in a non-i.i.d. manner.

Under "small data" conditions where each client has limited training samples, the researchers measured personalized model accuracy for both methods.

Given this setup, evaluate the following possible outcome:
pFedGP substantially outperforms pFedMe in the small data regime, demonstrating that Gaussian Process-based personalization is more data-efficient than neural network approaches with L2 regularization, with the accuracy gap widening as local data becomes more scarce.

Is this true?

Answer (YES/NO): NO